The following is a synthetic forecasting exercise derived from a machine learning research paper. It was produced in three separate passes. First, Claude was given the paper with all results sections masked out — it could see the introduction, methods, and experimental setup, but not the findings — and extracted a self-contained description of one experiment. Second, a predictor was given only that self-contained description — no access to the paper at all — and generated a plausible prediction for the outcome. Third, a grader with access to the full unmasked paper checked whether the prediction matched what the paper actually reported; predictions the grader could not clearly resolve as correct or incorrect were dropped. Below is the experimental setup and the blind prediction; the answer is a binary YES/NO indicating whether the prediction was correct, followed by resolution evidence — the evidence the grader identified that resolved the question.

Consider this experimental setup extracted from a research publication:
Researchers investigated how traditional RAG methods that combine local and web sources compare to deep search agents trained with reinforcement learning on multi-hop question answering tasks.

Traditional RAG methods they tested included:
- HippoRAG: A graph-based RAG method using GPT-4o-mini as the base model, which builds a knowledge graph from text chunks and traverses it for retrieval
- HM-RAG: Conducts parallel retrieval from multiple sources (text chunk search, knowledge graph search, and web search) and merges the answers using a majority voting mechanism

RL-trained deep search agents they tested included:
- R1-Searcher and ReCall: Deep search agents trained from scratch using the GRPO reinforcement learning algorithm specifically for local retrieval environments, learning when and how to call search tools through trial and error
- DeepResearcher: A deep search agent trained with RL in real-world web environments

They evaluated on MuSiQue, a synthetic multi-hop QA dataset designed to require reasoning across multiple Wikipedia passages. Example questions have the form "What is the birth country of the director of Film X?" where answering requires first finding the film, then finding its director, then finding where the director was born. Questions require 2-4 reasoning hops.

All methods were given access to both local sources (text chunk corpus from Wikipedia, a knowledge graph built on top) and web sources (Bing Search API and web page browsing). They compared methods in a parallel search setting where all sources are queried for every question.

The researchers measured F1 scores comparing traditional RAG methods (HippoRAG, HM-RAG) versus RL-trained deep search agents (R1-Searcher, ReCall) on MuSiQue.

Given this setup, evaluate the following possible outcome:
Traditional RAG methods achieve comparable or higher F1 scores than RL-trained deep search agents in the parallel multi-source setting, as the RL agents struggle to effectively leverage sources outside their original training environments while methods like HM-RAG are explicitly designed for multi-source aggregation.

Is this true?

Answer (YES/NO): NO